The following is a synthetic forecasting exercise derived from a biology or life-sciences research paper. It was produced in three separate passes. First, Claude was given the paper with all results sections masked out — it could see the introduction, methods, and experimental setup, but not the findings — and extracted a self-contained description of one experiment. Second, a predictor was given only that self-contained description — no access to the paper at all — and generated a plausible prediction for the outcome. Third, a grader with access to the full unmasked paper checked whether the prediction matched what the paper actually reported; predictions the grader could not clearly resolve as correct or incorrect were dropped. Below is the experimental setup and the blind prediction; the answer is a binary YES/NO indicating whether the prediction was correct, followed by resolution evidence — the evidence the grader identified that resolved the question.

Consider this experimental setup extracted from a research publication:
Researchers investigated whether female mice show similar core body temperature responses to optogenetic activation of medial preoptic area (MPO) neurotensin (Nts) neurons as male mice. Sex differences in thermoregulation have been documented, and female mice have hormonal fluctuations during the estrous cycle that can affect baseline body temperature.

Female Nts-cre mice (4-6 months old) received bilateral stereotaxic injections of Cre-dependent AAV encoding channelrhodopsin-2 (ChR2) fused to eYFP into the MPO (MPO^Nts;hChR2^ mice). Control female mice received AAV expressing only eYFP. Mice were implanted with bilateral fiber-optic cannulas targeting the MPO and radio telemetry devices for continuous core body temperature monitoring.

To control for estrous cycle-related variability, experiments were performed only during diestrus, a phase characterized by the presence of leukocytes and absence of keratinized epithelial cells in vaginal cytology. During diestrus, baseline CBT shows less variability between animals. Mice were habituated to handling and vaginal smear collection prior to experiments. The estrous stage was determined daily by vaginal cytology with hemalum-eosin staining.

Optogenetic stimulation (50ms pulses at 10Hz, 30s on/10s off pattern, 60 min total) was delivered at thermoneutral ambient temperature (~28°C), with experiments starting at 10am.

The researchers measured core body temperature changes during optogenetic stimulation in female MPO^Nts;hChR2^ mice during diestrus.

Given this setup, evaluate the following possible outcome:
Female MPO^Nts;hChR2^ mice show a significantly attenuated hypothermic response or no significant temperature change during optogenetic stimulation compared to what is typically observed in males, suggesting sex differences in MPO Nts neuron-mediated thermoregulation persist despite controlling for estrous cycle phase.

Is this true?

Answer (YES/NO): NO